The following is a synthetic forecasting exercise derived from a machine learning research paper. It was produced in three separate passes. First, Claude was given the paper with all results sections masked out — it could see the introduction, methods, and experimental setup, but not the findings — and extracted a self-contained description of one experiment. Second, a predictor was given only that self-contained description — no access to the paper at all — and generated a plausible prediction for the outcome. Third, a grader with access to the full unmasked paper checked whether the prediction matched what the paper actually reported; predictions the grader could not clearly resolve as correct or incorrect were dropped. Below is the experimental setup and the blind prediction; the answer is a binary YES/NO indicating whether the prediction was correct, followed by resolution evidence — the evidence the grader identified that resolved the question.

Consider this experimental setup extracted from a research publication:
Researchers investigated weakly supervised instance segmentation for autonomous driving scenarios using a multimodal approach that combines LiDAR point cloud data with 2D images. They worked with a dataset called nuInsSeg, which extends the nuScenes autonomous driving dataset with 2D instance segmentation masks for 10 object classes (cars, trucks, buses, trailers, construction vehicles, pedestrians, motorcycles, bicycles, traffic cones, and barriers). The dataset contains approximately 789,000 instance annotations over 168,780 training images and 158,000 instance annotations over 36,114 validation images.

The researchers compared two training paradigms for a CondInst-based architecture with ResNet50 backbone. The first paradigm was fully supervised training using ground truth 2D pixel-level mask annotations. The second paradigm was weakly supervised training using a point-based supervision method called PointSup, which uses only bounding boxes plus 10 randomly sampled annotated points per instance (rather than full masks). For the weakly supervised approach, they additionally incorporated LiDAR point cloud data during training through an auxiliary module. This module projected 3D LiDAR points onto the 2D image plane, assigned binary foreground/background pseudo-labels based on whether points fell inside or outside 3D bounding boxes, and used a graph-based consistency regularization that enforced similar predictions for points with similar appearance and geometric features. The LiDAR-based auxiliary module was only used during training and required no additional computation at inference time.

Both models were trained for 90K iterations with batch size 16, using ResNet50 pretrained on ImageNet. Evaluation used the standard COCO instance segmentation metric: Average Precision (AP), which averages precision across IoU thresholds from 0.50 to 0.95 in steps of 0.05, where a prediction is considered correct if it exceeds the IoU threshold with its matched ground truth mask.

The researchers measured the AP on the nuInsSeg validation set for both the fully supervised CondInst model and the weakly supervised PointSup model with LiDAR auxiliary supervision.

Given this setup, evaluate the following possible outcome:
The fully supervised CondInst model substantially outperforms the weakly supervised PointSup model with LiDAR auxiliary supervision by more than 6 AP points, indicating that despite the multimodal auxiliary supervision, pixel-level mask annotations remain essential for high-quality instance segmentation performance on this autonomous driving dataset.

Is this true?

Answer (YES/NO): NO